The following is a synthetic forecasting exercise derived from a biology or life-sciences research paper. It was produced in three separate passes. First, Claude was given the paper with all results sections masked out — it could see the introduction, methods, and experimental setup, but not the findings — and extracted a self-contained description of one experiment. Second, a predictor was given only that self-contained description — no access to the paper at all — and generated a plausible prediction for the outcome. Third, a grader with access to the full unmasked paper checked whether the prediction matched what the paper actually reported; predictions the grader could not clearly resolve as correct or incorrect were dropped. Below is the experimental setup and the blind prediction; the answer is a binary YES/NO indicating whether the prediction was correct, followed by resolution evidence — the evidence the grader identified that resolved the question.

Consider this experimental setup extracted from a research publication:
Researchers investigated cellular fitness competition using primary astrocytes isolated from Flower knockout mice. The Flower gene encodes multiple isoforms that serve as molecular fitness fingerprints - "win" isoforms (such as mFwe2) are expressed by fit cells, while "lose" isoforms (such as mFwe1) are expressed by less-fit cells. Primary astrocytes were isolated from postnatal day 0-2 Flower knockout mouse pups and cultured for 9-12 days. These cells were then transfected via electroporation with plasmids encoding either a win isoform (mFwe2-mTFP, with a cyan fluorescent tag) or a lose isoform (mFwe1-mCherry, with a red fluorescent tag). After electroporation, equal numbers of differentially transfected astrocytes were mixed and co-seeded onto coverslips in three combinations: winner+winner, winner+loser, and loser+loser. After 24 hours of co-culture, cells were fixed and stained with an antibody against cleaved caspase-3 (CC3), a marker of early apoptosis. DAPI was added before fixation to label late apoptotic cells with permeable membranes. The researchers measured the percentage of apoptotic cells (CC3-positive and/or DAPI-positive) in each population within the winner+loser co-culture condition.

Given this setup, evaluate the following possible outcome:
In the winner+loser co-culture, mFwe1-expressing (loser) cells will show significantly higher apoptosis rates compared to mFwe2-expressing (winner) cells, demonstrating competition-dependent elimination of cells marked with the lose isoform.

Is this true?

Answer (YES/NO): YES